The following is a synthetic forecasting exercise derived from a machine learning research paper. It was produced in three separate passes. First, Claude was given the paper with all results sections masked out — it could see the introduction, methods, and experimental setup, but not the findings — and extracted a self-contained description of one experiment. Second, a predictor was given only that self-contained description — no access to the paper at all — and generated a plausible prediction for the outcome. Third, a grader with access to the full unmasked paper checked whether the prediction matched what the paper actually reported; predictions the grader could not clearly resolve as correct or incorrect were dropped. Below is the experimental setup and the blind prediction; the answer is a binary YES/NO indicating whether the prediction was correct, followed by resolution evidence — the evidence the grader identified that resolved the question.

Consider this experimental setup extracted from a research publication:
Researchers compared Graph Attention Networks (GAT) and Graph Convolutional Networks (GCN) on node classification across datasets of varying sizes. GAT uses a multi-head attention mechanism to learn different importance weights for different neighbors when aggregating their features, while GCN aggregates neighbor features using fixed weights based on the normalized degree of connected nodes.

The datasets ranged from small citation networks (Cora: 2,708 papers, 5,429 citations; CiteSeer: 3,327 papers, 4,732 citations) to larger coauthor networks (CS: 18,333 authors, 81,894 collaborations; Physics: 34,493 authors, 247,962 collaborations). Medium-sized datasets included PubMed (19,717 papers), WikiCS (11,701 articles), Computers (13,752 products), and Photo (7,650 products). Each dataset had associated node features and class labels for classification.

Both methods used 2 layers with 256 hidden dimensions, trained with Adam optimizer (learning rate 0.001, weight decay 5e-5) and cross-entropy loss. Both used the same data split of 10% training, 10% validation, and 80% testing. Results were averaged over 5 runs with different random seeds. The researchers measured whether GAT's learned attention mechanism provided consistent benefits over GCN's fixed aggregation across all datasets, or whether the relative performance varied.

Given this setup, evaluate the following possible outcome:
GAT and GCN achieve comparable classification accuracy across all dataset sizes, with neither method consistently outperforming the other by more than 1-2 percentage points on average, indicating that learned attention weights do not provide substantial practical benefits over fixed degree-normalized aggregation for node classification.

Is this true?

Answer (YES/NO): YES